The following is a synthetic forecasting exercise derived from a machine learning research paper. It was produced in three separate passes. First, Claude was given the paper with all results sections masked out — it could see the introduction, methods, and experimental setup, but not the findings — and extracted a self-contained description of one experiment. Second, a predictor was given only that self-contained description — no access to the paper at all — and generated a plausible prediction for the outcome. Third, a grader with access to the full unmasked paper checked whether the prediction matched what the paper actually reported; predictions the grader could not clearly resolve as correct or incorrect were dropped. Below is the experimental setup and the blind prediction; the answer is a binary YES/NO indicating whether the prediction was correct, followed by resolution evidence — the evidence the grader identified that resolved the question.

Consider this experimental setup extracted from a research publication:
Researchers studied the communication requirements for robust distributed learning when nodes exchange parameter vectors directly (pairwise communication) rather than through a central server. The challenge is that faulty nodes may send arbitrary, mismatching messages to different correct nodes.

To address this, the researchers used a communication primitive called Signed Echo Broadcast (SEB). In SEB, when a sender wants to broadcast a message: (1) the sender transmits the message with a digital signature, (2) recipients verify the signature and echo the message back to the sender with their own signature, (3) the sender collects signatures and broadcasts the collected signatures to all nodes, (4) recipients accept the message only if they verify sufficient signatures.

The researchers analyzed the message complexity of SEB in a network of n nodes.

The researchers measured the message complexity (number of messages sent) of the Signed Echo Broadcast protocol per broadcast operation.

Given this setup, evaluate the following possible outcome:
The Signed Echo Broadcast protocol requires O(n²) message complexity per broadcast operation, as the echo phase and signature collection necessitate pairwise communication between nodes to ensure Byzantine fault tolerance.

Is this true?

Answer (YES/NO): NO